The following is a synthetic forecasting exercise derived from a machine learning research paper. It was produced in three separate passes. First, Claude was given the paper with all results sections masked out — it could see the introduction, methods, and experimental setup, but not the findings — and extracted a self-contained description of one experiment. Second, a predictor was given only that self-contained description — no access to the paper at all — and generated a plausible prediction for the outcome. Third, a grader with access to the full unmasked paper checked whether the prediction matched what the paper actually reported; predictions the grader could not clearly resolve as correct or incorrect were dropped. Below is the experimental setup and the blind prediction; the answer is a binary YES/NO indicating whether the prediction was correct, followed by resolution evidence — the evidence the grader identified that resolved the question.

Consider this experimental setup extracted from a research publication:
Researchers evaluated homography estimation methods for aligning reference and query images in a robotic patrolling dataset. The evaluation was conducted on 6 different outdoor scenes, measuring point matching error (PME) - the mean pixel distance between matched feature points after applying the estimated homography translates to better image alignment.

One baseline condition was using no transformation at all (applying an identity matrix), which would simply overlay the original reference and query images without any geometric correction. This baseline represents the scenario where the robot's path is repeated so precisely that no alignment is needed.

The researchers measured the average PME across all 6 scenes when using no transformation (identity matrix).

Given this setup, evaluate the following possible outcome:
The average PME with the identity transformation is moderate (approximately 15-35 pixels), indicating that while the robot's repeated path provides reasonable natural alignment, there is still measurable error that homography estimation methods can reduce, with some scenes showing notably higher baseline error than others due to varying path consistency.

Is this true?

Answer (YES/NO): NO